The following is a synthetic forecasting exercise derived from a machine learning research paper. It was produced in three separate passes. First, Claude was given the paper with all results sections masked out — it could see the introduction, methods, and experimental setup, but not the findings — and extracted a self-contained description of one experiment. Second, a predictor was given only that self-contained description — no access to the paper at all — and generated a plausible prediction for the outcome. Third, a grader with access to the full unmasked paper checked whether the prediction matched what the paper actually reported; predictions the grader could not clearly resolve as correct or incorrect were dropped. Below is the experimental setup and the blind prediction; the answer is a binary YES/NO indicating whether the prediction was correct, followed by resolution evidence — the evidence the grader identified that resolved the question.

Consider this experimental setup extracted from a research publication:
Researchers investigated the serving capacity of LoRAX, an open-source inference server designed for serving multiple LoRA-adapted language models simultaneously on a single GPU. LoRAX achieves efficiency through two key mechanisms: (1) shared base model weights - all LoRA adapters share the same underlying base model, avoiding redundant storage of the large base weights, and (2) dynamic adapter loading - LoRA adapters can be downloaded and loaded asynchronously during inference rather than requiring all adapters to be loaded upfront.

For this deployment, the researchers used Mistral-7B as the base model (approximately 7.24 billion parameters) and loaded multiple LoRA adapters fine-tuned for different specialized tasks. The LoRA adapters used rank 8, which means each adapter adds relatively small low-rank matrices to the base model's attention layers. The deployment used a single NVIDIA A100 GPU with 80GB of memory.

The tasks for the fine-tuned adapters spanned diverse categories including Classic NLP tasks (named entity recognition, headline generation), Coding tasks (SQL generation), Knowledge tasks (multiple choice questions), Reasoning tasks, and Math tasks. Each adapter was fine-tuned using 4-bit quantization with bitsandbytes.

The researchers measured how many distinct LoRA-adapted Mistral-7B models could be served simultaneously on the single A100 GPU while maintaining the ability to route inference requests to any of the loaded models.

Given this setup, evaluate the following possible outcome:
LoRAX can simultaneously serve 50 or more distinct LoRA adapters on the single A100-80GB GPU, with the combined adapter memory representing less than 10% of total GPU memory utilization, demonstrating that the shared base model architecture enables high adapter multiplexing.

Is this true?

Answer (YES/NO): NO